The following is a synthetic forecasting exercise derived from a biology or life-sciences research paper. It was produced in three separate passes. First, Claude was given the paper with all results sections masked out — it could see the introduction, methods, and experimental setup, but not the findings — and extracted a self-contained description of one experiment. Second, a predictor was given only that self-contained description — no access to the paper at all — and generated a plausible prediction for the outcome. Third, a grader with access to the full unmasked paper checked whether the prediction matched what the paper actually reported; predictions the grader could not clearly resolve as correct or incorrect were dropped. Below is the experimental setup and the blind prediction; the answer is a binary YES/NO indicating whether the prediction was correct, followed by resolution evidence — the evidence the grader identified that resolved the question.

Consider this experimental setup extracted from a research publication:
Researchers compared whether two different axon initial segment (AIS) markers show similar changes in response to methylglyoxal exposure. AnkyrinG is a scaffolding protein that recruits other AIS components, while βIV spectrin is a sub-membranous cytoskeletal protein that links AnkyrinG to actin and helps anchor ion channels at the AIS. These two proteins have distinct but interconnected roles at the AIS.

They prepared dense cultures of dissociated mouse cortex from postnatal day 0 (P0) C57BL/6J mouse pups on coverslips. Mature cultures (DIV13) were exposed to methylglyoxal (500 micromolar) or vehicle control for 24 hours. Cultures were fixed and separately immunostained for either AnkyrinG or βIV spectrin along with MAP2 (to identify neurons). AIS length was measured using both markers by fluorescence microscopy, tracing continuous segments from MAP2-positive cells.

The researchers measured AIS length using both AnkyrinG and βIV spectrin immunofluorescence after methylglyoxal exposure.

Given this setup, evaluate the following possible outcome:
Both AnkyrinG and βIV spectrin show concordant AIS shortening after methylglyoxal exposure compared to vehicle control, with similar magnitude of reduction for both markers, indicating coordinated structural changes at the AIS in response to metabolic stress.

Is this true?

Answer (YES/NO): YES